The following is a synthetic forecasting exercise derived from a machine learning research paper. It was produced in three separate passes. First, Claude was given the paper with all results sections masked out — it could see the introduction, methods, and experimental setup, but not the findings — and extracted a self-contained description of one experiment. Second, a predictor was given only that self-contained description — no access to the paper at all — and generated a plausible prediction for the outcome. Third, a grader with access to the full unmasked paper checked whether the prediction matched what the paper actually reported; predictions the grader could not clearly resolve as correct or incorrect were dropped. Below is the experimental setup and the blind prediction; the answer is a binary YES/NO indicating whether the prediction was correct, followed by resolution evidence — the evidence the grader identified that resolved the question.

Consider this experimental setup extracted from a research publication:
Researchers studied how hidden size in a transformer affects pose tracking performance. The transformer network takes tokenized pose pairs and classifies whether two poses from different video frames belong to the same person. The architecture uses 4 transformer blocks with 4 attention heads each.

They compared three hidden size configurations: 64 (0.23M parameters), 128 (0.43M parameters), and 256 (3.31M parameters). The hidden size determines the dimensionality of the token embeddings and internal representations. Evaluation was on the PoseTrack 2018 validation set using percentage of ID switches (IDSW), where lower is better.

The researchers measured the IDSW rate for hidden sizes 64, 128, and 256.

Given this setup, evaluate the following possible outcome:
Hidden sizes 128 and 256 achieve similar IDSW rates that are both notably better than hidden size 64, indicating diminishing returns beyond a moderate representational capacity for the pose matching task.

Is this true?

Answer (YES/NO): NO